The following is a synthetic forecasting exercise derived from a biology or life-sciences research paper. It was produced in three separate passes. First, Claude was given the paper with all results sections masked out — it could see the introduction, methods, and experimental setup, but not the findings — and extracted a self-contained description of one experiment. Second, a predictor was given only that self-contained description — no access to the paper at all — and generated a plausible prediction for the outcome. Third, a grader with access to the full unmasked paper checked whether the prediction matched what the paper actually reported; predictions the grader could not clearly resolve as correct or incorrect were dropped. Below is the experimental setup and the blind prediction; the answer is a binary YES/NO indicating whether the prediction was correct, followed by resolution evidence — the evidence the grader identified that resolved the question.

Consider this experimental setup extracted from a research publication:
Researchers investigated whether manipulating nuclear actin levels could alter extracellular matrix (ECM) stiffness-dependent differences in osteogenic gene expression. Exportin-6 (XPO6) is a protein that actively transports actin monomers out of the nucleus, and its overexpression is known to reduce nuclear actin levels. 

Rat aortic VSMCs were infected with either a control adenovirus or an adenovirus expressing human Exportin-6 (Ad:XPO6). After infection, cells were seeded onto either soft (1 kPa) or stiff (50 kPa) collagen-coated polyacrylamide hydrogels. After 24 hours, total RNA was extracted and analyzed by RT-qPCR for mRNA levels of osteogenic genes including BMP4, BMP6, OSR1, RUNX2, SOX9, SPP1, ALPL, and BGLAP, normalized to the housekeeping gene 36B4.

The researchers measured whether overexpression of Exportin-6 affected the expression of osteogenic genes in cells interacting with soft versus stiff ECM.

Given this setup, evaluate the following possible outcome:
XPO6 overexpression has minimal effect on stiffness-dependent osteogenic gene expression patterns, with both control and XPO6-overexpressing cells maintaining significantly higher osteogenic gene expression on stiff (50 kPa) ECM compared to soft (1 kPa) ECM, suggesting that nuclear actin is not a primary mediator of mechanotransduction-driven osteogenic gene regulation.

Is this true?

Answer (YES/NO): NO